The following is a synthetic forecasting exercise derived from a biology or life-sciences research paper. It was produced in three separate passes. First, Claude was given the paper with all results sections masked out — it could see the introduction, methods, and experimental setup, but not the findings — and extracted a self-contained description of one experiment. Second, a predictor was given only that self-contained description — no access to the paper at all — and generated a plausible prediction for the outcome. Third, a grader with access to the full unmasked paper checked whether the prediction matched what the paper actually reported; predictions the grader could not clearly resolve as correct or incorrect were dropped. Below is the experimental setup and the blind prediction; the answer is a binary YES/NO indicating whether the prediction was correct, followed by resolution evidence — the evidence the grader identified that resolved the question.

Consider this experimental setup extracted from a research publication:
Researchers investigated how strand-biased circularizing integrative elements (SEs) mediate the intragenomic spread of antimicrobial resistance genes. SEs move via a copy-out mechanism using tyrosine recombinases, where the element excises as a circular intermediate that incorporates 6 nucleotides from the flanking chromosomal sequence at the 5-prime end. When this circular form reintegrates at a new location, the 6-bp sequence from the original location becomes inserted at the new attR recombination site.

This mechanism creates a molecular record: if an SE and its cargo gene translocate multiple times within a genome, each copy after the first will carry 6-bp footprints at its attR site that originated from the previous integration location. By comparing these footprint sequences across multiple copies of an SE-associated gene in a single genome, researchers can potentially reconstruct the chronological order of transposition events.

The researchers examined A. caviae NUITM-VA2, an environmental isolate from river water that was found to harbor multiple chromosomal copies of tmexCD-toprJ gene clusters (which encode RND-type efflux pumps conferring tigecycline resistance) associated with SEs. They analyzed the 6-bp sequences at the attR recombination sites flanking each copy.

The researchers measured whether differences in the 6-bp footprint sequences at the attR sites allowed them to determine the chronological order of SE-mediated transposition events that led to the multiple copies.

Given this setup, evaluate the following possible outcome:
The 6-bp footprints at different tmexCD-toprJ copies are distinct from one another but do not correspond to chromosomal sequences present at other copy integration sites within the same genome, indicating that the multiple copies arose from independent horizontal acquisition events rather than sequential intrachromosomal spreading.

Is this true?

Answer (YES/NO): NO